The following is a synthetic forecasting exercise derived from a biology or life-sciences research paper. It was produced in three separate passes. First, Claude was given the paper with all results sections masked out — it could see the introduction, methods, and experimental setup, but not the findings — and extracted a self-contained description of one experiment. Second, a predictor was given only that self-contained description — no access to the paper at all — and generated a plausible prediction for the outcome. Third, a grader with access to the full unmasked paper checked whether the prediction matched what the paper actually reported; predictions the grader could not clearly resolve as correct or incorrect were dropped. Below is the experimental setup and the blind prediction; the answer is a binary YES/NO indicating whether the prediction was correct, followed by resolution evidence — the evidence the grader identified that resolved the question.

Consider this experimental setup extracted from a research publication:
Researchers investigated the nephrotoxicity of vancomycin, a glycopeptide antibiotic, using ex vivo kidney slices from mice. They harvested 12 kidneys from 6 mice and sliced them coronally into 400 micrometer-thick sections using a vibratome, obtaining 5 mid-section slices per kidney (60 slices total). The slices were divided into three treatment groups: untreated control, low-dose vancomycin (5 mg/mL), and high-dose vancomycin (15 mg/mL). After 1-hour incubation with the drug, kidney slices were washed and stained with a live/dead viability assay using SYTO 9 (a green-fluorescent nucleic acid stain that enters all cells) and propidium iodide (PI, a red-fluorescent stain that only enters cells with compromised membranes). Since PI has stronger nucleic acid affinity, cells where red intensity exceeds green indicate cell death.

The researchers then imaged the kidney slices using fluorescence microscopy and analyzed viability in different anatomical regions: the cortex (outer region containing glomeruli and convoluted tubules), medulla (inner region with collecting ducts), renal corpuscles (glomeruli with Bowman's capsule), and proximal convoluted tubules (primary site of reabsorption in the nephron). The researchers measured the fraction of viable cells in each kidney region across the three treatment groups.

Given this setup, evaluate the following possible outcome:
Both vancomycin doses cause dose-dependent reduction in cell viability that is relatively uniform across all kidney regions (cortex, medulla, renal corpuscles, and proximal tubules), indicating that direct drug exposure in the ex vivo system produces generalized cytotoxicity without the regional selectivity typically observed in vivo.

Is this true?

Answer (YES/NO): NO